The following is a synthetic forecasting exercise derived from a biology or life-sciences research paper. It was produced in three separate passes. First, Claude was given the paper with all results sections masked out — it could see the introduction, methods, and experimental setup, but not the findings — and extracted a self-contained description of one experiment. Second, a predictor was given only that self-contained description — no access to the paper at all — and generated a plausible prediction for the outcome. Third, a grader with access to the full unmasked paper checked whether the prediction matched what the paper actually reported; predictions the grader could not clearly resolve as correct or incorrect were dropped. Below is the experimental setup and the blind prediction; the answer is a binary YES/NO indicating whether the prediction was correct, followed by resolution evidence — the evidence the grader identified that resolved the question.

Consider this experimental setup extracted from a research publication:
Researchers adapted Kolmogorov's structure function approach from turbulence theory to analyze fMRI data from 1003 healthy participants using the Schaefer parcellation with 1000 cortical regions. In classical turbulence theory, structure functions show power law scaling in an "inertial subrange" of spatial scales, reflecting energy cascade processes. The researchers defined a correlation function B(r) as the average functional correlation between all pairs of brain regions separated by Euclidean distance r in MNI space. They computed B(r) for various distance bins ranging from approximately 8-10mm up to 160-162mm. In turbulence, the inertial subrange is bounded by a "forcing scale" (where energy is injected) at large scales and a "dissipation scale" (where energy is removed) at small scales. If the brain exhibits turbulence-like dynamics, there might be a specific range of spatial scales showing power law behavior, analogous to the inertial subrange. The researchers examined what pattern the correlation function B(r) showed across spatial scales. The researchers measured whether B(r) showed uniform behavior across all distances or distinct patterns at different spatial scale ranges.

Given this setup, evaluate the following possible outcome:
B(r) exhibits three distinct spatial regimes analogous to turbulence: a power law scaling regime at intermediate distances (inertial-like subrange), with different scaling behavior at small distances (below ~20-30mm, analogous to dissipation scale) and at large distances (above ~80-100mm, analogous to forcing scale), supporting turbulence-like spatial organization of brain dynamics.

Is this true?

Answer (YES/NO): NO